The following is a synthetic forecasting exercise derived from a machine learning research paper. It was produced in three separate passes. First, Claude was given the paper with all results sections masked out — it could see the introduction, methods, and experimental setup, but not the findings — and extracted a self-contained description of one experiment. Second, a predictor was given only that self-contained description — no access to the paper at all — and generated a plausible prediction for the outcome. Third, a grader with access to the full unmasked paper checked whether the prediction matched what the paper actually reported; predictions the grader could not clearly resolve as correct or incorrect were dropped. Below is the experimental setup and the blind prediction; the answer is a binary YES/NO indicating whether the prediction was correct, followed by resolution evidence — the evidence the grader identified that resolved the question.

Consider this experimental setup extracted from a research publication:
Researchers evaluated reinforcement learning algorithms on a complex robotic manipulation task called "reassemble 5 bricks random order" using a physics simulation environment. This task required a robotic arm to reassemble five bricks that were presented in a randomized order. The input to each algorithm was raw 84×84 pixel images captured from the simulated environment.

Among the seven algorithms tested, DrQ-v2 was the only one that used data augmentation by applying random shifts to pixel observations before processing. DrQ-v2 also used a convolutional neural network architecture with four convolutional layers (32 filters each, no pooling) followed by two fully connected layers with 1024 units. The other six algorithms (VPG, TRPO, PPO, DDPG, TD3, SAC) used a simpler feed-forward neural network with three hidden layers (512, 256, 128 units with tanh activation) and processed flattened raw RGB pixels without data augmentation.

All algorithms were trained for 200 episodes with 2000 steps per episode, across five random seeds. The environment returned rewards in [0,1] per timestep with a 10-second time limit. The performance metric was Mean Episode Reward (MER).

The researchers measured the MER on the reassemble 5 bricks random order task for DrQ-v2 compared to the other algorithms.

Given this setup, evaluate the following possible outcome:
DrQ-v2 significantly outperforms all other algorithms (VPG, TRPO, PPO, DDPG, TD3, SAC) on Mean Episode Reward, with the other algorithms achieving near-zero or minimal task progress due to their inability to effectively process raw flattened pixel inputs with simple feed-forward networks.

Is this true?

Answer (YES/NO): NO